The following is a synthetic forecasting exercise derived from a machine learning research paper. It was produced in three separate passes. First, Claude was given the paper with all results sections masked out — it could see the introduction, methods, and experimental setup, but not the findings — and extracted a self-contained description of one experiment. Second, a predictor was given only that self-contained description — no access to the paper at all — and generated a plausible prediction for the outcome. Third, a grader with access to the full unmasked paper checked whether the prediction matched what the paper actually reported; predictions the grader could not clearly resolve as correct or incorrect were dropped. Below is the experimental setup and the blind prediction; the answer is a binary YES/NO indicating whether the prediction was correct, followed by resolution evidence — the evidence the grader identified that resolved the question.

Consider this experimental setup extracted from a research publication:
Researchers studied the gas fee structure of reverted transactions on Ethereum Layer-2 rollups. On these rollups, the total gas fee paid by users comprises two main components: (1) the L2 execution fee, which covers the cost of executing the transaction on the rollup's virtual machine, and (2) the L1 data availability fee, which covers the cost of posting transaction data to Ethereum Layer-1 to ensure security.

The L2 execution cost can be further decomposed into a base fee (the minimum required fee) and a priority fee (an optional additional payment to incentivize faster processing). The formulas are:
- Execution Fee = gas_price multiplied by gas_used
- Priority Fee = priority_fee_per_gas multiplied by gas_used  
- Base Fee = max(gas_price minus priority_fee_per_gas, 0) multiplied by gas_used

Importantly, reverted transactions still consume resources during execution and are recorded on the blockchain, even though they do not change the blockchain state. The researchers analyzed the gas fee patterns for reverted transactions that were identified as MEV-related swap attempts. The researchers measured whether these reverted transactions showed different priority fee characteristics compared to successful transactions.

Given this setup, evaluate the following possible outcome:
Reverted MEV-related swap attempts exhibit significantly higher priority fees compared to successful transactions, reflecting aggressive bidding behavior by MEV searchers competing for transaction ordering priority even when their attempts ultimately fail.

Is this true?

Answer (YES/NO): NO